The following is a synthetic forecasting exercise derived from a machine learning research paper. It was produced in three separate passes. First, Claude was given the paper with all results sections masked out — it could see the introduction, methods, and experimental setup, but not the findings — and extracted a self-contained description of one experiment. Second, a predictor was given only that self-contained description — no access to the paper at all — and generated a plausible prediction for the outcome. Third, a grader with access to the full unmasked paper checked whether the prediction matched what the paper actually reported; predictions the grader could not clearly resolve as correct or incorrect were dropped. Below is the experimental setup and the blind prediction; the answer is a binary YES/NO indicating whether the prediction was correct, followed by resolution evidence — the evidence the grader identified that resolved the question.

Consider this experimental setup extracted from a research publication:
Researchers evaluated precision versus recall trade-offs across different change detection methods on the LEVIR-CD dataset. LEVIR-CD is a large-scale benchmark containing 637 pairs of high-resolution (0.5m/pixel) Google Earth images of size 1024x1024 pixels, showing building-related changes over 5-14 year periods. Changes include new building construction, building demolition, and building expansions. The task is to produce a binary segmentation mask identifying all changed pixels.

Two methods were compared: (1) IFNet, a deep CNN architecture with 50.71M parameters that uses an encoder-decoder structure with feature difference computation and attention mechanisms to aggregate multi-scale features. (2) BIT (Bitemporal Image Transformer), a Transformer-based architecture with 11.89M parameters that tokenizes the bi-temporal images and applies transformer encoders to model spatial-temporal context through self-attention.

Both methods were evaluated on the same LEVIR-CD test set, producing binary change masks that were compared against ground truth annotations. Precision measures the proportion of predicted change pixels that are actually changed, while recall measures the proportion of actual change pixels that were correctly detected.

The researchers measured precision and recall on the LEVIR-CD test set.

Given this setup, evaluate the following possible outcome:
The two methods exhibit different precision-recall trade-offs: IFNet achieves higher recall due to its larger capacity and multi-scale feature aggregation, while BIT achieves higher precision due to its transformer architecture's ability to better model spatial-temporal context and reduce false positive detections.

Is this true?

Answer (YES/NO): NO